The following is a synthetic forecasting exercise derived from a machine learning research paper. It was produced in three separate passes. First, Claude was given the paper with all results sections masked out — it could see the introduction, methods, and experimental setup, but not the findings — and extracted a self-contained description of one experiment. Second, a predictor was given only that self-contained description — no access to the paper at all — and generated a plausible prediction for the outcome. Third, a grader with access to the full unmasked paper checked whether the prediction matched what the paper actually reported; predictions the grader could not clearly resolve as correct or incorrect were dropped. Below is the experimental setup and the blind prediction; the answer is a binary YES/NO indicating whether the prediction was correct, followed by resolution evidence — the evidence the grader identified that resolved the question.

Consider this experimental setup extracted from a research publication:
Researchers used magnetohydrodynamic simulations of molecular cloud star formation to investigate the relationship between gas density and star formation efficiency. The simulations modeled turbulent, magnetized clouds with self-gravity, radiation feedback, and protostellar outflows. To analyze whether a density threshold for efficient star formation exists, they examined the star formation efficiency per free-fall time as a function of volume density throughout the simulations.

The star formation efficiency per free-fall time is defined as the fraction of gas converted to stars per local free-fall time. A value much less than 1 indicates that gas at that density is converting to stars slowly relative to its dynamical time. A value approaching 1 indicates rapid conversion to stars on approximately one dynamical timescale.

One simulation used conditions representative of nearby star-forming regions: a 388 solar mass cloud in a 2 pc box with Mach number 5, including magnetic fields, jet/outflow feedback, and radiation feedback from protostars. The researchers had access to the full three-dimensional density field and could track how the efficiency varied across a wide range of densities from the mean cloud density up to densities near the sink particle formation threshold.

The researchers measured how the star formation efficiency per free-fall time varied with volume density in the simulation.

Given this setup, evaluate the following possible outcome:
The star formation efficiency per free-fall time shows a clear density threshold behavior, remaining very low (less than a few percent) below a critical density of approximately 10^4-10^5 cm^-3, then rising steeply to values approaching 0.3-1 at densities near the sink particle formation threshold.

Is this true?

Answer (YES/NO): NO